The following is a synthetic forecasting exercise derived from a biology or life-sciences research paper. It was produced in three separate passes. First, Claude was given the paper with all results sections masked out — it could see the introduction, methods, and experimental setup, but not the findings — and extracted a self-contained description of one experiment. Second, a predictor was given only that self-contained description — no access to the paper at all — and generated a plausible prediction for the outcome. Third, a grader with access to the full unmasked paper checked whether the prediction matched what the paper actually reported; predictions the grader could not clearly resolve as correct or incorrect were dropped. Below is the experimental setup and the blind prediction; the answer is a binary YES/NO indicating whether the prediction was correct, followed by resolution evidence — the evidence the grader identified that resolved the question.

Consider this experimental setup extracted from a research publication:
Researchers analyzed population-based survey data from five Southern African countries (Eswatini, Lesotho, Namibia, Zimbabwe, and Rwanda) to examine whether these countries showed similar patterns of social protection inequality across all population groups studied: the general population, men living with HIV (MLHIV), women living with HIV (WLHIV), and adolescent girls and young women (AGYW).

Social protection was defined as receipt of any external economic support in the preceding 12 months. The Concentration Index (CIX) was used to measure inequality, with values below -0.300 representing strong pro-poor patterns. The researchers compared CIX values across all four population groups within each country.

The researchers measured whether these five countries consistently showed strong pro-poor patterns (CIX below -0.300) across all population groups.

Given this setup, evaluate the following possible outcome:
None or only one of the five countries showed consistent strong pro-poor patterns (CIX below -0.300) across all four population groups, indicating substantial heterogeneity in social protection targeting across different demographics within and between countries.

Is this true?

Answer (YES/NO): NO